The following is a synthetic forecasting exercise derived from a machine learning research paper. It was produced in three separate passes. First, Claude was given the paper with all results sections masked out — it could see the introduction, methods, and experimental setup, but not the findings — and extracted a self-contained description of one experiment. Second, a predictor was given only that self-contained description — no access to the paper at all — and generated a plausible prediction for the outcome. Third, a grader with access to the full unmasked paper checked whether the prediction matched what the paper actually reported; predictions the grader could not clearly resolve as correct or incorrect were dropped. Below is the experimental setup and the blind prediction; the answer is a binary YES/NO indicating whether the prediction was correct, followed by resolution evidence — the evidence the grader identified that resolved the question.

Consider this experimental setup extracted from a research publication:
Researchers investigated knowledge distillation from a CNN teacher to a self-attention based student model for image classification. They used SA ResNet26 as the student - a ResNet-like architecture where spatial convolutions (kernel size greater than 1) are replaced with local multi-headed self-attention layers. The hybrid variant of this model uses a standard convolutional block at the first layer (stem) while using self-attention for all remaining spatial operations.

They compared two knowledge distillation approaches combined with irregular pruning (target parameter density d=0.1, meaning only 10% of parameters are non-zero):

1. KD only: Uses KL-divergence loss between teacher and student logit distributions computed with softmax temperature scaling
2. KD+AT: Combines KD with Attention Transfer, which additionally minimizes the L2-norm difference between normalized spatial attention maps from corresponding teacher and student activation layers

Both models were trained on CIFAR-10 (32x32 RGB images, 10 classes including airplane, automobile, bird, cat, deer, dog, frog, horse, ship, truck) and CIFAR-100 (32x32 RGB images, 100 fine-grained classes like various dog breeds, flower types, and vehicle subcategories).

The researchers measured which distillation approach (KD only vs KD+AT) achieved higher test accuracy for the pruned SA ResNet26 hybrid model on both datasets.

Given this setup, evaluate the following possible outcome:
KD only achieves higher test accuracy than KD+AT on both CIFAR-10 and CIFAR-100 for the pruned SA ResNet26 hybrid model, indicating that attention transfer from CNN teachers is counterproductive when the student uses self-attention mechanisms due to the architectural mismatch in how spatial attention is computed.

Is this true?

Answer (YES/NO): NO